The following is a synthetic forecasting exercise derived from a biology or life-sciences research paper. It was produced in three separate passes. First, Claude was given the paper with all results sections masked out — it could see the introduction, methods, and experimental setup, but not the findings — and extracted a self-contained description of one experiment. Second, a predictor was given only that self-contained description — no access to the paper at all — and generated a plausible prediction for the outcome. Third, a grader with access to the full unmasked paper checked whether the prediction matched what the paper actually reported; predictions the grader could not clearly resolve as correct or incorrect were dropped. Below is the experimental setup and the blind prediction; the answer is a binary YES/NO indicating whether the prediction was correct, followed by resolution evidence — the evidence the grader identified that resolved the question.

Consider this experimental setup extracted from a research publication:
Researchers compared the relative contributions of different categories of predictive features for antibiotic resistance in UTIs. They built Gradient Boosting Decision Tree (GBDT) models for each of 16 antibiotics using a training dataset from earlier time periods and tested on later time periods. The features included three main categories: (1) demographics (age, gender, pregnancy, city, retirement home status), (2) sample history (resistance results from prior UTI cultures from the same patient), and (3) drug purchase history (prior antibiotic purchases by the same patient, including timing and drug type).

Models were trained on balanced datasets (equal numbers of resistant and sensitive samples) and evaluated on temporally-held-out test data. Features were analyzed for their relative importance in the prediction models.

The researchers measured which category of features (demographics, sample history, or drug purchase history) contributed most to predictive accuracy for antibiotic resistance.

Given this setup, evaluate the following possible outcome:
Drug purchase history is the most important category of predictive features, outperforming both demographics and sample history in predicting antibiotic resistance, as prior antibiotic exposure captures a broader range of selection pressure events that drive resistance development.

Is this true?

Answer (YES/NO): NO